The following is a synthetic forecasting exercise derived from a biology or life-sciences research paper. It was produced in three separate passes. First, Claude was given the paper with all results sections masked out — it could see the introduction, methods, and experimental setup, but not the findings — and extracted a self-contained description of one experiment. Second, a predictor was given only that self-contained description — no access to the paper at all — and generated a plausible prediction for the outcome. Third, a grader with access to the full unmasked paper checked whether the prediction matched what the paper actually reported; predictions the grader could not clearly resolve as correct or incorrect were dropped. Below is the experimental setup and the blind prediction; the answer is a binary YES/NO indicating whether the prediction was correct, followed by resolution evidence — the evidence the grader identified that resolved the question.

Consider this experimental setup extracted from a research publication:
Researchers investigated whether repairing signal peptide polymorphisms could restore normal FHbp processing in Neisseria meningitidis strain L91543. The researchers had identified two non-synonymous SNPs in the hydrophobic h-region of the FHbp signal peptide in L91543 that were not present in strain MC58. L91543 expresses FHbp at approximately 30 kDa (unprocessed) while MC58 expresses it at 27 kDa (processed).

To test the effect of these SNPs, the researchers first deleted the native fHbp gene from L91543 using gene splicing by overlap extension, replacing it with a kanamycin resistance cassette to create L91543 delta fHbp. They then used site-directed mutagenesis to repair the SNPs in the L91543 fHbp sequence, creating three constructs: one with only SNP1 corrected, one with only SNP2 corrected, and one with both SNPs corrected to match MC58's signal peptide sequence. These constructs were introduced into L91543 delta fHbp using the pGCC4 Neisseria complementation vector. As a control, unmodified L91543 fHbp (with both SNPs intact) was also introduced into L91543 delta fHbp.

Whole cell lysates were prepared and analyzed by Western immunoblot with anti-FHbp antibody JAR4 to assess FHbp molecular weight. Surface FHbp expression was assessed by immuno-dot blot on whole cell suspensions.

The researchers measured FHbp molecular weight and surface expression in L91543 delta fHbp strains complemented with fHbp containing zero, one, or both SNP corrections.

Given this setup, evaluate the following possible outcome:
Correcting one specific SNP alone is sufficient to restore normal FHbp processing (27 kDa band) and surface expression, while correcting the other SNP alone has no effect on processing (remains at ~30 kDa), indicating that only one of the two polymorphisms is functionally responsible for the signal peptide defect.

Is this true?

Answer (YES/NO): NO